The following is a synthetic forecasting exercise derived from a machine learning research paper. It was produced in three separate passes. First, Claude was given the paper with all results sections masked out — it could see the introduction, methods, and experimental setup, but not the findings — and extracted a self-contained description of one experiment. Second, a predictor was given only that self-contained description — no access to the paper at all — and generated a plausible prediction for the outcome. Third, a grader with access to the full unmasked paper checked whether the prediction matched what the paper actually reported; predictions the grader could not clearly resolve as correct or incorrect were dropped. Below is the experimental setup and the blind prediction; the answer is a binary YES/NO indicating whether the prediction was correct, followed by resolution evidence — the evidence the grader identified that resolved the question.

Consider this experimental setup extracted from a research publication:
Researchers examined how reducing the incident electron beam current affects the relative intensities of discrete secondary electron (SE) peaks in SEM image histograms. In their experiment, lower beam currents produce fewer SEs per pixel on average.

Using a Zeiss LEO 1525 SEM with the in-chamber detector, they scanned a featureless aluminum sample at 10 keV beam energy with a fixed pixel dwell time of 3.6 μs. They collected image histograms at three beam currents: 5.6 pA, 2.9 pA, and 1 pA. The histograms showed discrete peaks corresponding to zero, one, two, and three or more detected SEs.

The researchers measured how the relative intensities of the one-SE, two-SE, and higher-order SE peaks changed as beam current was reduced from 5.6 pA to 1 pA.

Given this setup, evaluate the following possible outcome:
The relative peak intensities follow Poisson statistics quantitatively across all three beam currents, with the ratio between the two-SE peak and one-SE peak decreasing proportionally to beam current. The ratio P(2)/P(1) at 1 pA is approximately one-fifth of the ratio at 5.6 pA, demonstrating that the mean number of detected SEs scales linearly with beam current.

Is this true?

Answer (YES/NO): NO